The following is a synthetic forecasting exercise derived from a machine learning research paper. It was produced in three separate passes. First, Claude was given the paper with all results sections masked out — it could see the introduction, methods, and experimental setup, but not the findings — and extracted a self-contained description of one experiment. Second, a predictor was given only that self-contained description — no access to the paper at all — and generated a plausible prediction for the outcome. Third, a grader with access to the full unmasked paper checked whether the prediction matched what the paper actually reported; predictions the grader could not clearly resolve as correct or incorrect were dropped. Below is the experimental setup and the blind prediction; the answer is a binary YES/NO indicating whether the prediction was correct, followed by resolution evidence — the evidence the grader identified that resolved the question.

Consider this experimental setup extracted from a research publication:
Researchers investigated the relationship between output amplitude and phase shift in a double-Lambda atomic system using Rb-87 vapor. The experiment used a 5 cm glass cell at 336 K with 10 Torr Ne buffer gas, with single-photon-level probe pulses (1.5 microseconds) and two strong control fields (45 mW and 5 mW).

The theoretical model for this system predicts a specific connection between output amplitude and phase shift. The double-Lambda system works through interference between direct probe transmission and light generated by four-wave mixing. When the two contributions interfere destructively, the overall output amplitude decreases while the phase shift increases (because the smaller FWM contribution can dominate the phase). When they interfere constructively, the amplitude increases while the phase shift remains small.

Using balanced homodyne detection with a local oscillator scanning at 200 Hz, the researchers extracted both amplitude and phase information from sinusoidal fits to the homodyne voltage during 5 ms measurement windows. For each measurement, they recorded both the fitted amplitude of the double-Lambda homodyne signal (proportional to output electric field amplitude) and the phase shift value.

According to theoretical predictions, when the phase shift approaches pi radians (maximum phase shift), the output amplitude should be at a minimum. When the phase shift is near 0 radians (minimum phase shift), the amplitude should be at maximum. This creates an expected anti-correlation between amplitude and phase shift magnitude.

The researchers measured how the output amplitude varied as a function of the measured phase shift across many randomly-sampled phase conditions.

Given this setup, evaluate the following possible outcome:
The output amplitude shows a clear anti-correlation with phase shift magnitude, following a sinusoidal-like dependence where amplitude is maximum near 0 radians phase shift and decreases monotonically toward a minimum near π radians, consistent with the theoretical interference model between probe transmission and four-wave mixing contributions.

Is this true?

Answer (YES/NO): YES